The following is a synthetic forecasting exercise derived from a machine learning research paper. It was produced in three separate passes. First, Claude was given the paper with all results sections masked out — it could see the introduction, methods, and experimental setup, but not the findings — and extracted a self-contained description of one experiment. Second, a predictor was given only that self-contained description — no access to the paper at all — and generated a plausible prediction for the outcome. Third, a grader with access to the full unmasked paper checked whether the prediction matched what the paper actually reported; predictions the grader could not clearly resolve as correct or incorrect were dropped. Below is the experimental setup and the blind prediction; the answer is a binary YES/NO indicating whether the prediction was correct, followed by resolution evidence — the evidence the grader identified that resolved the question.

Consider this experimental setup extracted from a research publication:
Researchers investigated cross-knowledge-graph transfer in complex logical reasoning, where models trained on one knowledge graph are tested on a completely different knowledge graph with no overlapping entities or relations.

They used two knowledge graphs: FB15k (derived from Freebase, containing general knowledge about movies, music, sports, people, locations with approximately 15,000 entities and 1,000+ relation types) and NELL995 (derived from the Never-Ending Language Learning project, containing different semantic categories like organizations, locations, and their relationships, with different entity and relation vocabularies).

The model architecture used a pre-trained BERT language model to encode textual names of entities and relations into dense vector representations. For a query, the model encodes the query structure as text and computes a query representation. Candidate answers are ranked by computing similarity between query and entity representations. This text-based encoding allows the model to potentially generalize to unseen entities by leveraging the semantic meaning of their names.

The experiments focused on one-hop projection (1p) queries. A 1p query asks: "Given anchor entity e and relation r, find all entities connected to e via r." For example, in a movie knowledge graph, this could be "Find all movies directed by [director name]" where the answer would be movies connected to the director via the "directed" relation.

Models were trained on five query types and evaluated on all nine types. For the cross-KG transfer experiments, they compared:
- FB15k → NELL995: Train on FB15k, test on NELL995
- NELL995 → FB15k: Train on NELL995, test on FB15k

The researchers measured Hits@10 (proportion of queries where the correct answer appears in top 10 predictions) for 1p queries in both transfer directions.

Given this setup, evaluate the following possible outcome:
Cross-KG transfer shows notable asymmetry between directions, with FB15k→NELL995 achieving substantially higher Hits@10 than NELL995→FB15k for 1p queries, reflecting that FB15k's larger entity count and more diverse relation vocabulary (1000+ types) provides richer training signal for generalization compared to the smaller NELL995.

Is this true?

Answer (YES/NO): NO